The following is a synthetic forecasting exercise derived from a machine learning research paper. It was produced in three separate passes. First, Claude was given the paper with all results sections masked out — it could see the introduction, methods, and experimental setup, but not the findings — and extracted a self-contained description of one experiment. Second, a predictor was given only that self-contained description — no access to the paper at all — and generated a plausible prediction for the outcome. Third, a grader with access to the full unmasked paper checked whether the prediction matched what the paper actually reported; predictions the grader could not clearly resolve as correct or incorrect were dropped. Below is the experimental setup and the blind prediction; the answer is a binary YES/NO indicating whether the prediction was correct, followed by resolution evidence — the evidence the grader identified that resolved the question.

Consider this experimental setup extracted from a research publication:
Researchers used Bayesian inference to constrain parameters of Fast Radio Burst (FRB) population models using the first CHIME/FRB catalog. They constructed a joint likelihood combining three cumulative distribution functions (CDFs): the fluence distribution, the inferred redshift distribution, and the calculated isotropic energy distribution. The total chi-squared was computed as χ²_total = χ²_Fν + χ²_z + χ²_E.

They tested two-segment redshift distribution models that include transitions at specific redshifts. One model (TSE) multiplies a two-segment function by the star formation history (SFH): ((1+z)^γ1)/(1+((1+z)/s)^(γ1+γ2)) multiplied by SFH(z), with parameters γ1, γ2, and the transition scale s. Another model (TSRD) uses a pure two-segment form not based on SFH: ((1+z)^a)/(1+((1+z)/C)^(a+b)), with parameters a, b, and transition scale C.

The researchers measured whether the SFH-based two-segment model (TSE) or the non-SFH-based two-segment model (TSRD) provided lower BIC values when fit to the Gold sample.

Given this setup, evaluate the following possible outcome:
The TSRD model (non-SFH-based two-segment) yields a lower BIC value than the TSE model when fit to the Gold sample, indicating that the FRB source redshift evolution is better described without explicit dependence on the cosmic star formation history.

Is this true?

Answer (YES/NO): NO